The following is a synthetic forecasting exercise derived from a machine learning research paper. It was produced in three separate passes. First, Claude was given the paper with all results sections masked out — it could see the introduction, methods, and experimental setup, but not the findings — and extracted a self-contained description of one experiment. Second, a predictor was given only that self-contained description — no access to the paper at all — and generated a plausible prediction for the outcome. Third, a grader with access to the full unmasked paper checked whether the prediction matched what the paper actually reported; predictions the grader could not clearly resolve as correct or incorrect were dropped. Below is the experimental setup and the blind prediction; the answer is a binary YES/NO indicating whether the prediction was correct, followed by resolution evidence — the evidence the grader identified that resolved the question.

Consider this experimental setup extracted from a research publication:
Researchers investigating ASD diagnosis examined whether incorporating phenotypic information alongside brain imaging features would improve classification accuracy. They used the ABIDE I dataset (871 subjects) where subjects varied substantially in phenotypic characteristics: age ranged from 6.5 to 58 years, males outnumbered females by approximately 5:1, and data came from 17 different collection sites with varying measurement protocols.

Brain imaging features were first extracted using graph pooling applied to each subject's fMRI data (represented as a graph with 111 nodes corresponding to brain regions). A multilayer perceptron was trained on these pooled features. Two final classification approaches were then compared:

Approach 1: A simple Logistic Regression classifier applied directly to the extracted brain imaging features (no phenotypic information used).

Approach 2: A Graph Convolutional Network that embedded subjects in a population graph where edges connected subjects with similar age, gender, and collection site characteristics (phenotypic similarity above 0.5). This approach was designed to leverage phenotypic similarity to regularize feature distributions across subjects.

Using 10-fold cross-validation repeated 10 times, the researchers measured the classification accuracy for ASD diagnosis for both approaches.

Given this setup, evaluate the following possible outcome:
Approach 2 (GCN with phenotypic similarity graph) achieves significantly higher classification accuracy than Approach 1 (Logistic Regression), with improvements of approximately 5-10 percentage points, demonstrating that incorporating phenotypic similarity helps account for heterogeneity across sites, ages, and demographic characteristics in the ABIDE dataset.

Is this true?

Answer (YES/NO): NO